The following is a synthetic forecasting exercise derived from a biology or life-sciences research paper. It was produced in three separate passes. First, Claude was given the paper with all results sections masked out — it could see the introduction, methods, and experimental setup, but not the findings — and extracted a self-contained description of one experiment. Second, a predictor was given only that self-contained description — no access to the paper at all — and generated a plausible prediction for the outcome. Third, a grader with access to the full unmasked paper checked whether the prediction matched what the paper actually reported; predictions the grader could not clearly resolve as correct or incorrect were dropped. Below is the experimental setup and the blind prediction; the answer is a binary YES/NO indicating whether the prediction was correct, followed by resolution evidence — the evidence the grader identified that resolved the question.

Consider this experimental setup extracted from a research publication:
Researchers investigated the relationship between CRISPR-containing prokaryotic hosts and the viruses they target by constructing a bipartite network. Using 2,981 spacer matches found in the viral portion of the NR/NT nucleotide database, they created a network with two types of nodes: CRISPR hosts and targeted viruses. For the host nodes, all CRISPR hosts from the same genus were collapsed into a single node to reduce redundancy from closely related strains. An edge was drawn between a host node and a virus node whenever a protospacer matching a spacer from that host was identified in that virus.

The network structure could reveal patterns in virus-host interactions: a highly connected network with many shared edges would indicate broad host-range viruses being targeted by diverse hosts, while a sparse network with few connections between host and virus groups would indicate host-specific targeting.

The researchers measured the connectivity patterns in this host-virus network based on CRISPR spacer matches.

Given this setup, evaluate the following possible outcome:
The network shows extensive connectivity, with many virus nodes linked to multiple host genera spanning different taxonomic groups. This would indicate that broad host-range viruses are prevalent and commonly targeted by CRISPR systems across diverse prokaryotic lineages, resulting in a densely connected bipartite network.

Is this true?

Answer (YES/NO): NO